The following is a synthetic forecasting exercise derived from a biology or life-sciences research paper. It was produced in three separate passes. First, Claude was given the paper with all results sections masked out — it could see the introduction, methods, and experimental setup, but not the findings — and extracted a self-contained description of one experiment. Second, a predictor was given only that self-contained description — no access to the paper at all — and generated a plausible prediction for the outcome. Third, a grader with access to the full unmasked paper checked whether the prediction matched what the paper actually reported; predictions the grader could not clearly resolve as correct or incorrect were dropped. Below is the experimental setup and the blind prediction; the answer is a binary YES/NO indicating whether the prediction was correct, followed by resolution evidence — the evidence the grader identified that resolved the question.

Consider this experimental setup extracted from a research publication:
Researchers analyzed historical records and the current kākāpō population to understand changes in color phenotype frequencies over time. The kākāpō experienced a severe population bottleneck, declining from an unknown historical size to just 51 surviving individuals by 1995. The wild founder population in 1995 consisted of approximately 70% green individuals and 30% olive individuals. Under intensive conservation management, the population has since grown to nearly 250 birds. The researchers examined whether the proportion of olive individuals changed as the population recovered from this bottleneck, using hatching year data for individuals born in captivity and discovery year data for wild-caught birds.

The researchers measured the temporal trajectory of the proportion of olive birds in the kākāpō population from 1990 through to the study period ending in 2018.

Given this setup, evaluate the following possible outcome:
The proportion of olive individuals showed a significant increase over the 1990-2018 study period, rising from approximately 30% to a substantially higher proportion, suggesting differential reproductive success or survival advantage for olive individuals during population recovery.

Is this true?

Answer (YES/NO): YES